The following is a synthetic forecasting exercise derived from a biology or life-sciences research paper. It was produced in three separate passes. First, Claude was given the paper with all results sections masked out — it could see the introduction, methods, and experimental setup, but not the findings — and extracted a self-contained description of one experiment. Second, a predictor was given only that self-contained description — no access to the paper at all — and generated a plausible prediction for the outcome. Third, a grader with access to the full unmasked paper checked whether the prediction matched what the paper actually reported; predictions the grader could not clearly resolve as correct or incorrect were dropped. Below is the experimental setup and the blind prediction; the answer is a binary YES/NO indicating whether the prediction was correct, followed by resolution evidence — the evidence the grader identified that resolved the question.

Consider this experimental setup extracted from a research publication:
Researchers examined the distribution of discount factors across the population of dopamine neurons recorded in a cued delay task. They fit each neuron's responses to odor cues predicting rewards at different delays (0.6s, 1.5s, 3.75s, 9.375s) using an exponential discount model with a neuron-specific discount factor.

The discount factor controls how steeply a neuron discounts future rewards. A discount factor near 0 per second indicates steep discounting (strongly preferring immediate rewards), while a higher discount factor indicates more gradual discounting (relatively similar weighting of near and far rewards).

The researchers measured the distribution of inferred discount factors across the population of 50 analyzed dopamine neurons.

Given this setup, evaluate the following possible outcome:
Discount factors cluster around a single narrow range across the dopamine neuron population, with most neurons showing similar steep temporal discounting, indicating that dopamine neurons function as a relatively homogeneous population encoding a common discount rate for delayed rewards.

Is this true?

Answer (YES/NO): NO